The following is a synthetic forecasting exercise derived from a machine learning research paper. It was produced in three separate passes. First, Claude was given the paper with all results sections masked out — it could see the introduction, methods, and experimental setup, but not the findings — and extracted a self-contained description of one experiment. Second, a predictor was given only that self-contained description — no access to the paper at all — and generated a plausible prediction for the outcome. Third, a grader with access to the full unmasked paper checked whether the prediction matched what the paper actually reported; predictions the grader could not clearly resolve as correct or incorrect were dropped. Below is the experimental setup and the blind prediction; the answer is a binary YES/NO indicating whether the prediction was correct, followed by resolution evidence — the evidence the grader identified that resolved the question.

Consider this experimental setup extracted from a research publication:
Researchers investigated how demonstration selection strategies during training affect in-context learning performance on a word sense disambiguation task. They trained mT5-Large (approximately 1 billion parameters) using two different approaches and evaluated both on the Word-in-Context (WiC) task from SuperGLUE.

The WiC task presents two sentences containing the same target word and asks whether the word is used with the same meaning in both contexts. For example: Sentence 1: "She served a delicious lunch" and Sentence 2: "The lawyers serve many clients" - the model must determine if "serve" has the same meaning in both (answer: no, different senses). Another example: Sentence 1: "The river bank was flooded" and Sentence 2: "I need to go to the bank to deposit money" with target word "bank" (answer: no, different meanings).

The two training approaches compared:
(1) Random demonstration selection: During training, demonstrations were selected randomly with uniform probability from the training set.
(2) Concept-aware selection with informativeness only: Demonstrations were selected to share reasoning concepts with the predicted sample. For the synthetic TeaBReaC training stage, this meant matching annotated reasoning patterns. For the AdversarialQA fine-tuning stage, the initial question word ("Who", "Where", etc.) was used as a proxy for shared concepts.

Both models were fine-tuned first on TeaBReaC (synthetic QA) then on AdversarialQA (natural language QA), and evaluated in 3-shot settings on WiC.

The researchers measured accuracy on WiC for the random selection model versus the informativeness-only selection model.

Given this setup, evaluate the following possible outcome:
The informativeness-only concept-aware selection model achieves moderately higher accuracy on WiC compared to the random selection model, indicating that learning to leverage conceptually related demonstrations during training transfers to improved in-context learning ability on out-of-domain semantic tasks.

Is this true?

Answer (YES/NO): NO